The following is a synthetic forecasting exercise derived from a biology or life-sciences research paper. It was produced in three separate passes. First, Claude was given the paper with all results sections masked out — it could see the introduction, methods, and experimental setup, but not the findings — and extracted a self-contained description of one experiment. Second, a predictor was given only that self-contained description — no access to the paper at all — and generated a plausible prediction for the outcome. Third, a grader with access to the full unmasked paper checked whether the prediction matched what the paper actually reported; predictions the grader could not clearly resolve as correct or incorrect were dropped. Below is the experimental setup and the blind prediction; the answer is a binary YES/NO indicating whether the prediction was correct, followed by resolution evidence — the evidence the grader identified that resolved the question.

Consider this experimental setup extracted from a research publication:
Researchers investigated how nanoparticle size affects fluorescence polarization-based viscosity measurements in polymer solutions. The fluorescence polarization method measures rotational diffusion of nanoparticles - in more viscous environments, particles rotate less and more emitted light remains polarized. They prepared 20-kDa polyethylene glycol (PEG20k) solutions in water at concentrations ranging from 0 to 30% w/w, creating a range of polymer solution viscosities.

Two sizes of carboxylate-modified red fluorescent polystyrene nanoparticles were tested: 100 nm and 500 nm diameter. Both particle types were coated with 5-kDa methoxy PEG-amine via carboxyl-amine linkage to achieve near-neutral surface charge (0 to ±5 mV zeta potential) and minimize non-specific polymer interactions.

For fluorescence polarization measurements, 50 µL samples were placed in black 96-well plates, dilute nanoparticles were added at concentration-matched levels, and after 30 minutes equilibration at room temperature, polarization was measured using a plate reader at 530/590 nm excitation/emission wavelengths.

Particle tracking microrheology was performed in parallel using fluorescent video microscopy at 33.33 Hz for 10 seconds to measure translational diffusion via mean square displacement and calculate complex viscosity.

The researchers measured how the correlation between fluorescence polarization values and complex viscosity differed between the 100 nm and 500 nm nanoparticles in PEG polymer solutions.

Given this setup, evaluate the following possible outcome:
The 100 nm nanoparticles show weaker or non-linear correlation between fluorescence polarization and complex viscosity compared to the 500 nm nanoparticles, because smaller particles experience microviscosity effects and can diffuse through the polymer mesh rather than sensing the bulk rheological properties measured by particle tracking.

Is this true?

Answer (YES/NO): NO